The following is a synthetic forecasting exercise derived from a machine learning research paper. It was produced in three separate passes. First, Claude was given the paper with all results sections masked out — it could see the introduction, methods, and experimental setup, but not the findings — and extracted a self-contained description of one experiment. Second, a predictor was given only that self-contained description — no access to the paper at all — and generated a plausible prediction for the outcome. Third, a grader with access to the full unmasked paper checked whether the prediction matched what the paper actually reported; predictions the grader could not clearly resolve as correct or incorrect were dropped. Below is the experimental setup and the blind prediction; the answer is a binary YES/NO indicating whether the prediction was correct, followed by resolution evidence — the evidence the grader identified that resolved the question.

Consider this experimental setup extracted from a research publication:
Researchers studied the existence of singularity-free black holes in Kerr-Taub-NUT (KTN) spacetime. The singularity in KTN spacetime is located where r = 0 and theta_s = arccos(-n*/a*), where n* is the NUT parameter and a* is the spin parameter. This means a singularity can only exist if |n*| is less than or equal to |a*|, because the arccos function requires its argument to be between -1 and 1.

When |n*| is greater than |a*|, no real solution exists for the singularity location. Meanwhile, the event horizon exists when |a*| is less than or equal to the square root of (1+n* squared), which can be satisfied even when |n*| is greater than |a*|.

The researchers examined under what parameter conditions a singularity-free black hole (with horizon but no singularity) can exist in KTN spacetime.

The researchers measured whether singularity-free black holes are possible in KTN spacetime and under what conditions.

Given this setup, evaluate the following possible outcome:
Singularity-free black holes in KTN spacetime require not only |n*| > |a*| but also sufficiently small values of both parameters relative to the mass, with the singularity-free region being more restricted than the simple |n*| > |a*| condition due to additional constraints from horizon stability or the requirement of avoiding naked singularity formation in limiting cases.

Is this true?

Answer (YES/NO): NO